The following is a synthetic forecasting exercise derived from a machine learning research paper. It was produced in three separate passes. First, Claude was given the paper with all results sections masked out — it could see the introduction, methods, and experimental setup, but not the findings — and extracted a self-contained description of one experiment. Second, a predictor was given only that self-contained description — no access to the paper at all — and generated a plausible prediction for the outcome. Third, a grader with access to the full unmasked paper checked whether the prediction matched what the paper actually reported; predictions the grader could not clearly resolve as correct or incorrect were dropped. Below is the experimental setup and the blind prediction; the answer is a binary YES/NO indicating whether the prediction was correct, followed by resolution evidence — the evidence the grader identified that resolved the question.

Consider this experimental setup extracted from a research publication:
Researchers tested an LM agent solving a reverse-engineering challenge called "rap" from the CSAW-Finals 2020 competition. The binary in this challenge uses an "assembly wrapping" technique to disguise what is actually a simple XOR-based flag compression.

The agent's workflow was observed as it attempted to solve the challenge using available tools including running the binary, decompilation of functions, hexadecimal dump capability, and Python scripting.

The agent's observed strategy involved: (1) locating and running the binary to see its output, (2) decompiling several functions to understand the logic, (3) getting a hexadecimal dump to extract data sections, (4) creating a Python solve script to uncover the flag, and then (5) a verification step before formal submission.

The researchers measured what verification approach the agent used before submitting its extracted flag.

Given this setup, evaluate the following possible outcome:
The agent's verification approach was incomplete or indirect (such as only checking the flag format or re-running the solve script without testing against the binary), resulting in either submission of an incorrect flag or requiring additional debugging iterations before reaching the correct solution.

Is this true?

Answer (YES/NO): NO